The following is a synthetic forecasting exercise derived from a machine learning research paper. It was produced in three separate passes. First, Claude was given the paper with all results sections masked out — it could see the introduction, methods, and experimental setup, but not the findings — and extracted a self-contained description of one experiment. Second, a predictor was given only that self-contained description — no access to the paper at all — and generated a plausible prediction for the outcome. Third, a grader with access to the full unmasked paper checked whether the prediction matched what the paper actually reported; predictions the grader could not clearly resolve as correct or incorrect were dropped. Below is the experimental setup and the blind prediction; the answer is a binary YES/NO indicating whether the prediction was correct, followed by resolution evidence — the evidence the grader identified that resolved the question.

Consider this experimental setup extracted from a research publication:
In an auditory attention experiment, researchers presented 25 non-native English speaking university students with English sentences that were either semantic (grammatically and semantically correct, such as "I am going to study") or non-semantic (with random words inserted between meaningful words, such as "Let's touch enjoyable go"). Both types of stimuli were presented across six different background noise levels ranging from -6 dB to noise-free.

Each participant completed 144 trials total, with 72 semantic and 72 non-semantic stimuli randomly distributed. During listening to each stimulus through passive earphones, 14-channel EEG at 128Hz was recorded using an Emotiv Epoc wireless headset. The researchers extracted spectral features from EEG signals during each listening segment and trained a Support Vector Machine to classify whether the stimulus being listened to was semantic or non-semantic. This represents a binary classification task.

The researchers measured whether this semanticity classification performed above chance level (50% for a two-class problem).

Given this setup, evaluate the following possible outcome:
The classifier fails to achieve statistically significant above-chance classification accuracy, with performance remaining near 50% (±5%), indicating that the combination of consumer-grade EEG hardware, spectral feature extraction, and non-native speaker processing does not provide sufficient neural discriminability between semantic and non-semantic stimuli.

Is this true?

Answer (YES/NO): NO